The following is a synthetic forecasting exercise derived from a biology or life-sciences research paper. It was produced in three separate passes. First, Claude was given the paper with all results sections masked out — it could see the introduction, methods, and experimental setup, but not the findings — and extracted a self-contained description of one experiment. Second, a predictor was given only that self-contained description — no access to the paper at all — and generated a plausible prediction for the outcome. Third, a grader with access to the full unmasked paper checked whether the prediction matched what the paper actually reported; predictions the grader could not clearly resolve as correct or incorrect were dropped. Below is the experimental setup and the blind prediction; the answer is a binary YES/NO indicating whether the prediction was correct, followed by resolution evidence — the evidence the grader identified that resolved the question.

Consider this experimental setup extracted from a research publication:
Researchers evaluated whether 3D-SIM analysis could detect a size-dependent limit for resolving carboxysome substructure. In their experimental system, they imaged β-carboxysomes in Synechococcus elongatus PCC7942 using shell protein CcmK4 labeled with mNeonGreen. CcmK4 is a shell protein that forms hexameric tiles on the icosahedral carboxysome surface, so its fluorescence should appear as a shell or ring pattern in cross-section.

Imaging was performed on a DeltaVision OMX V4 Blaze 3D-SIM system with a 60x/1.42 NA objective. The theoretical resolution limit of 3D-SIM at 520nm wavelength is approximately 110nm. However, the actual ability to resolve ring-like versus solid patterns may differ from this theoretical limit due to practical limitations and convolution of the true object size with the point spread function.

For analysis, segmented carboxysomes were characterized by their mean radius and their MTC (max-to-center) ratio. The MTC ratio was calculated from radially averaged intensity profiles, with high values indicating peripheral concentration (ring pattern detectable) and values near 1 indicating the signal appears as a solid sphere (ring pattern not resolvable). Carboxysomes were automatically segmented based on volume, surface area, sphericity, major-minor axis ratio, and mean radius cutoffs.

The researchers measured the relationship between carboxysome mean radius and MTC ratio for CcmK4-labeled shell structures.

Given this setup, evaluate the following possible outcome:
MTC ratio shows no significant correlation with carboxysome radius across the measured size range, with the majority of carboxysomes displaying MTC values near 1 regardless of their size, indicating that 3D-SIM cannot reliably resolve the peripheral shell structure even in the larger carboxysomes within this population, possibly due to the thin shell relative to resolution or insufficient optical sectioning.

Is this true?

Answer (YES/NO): NO